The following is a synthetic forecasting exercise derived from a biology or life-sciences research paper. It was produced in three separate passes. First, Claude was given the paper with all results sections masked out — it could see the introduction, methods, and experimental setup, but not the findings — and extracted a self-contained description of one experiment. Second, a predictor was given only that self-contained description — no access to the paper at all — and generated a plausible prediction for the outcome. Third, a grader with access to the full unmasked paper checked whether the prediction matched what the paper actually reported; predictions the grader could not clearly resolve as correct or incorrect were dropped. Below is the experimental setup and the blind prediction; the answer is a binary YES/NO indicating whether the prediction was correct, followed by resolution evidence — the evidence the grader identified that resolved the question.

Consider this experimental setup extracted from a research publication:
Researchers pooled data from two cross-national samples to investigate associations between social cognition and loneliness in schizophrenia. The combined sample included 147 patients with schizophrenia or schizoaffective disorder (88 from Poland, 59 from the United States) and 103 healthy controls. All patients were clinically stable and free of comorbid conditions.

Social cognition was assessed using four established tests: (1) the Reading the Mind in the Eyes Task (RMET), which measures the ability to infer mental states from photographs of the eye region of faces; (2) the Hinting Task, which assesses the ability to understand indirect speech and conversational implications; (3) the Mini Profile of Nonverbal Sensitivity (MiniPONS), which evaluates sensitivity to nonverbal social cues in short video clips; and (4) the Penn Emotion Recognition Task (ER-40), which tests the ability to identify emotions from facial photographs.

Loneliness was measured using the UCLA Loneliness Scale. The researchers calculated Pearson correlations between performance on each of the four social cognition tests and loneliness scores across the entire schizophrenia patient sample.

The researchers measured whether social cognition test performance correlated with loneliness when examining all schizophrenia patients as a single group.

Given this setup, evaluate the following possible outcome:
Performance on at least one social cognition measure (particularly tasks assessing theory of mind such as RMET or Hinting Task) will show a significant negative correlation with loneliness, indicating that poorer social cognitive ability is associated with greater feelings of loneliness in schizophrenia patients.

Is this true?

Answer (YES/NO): NO